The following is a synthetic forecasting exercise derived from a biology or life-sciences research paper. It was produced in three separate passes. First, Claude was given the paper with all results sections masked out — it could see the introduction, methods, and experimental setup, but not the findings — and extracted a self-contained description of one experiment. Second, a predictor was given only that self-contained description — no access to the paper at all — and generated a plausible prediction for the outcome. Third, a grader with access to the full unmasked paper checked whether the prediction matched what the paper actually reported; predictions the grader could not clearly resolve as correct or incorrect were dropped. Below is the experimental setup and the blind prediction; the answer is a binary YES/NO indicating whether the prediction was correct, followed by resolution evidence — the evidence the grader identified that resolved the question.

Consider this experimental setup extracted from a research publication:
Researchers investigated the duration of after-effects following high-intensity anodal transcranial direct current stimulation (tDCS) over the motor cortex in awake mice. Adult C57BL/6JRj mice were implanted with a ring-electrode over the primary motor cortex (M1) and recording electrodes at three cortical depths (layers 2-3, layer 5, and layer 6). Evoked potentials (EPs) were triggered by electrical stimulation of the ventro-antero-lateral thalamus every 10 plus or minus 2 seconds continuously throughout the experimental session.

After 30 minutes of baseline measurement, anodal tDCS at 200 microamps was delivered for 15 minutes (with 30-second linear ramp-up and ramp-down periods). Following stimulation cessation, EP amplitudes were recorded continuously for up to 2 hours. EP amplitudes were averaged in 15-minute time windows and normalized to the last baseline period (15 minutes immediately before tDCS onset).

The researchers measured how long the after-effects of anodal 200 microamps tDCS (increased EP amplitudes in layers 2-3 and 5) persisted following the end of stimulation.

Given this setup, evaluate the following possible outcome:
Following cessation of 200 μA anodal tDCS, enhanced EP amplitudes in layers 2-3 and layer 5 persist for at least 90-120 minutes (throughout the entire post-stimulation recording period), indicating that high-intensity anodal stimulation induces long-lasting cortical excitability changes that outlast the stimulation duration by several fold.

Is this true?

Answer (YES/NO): NO